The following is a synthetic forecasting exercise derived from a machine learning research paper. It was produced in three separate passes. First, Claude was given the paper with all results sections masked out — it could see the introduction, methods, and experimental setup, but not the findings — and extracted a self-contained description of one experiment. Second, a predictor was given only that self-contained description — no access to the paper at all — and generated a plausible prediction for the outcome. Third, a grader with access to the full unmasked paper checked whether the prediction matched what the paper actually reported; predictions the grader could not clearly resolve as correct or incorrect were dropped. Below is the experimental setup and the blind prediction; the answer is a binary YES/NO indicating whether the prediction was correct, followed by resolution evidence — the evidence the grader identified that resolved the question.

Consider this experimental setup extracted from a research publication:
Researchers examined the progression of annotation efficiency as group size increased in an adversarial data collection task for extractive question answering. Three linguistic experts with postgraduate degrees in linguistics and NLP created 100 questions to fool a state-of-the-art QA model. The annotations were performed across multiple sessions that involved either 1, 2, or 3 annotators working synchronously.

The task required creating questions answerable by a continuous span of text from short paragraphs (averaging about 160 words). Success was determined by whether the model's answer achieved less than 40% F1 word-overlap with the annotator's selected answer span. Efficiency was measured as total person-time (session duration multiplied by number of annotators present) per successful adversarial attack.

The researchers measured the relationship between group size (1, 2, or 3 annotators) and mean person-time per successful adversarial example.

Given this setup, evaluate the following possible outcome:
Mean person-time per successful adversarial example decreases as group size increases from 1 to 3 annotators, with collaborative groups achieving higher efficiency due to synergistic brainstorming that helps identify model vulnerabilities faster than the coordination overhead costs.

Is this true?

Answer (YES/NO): NO